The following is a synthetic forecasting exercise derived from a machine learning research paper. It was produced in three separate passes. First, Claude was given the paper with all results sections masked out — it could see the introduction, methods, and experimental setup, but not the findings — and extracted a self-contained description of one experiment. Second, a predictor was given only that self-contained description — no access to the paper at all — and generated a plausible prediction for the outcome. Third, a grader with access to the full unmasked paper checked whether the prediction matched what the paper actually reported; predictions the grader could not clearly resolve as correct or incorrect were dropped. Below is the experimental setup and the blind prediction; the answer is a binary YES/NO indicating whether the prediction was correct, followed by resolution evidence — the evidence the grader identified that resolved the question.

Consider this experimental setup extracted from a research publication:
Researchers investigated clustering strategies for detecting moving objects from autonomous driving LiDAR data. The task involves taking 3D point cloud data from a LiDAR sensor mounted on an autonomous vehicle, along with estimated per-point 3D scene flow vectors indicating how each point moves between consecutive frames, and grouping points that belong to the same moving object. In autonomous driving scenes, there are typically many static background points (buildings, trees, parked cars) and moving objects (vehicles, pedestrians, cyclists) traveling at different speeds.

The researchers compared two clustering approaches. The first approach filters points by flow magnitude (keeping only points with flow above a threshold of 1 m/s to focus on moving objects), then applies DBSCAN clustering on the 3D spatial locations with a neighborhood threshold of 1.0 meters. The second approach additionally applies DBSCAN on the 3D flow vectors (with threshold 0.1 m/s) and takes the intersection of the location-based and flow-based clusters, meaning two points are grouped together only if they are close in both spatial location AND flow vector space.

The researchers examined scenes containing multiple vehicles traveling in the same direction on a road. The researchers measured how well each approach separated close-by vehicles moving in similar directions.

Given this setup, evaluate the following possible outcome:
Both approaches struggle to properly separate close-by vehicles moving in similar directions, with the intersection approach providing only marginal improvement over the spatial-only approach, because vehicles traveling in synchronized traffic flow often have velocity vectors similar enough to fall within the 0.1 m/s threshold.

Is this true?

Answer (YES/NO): NO